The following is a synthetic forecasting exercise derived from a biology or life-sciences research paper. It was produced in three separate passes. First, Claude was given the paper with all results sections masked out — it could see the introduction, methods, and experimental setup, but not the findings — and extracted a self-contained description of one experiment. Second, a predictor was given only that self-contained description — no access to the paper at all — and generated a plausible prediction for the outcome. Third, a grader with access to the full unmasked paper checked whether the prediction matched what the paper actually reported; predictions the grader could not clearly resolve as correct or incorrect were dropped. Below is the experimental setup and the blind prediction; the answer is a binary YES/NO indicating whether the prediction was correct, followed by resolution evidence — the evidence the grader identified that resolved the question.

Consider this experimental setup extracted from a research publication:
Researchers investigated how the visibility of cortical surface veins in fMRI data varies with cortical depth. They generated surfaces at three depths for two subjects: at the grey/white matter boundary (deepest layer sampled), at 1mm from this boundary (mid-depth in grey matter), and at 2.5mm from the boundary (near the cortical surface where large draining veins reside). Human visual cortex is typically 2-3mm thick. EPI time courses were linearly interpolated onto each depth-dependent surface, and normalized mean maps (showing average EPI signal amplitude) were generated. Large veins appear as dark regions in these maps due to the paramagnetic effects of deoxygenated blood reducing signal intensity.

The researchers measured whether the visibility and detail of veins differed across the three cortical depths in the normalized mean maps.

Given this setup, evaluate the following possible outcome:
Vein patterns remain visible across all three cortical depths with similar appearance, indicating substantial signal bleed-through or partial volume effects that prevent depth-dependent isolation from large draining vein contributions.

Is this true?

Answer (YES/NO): NO